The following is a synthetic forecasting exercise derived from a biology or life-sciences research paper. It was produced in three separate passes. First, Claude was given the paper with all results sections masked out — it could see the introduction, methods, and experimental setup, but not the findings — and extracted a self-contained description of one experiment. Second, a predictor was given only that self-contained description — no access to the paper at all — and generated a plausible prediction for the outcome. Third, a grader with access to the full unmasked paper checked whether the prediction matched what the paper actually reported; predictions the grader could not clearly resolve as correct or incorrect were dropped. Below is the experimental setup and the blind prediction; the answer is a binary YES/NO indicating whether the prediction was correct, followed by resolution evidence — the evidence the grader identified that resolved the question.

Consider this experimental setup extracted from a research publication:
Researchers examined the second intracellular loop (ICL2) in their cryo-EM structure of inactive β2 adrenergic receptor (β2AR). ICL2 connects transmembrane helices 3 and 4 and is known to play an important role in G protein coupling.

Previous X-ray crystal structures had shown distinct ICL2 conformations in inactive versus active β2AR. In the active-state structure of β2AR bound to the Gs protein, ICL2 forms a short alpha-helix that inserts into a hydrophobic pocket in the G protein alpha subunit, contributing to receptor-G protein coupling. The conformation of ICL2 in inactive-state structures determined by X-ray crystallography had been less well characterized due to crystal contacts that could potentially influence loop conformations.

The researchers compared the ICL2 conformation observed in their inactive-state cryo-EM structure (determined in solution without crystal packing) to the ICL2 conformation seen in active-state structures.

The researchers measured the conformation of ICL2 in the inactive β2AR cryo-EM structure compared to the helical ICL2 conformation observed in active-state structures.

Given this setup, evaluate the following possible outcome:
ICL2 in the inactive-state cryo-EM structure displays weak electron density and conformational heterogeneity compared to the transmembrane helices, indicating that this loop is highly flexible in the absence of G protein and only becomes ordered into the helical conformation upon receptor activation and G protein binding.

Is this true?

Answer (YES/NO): NO